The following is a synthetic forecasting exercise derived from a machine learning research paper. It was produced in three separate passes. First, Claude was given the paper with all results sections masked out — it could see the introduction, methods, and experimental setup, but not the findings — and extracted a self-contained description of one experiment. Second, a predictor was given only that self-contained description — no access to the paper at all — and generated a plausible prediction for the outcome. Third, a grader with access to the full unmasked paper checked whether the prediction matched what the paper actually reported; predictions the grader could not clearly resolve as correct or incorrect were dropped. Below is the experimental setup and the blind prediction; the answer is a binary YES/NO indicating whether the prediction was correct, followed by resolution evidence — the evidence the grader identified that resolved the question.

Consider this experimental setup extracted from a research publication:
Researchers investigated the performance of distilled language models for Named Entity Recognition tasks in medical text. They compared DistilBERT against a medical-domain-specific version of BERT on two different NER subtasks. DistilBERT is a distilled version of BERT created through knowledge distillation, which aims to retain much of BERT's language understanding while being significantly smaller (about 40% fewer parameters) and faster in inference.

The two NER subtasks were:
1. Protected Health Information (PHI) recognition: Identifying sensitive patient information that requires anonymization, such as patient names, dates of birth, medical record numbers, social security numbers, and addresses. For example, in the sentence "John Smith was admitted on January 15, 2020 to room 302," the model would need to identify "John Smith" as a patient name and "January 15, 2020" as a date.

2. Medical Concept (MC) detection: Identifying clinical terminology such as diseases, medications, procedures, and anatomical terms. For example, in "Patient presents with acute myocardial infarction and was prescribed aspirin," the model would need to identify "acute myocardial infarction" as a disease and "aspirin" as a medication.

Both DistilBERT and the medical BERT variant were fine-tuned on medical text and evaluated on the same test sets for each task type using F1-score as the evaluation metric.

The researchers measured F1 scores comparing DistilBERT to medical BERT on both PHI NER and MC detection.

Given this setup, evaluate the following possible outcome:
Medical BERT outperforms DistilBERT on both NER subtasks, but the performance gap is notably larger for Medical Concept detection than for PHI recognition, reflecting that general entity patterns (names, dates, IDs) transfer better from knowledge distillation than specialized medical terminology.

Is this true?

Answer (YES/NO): NO